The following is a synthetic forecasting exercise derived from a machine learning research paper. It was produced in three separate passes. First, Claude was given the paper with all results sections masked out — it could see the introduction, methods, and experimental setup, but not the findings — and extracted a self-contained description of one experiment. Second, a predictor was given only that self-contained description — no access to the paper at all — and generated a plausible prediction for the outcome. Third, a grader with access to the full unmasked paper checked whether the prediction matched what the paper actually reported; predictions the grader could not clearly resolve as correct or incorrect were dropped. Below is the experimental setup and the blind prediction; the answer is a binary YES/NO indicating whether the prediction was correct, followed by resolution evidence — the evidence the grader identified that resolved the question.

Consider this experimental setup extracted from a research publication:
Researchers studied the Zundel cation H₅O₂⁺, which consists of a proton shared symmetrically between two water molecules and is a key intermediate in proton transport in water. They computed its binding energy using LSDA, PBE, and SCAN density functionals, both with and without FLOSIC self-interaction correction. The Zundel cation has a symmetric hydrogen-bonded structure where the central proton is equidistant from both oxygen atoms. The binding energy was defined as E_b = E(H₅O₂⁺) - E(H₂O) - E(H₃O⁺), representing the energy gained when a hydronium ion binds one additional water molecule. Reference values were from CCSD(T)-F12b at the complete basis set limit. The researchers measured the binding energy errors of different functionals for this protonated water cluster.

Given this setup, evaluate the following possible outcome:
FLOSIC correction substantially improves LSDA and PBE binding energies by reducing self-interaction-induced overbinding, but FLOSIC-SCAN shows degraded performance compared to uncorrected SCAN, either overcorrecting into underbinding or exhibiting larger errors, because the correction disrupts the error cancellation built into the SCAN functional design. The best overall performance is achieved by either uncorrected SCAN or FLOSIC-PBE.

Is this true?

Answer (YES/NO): NO